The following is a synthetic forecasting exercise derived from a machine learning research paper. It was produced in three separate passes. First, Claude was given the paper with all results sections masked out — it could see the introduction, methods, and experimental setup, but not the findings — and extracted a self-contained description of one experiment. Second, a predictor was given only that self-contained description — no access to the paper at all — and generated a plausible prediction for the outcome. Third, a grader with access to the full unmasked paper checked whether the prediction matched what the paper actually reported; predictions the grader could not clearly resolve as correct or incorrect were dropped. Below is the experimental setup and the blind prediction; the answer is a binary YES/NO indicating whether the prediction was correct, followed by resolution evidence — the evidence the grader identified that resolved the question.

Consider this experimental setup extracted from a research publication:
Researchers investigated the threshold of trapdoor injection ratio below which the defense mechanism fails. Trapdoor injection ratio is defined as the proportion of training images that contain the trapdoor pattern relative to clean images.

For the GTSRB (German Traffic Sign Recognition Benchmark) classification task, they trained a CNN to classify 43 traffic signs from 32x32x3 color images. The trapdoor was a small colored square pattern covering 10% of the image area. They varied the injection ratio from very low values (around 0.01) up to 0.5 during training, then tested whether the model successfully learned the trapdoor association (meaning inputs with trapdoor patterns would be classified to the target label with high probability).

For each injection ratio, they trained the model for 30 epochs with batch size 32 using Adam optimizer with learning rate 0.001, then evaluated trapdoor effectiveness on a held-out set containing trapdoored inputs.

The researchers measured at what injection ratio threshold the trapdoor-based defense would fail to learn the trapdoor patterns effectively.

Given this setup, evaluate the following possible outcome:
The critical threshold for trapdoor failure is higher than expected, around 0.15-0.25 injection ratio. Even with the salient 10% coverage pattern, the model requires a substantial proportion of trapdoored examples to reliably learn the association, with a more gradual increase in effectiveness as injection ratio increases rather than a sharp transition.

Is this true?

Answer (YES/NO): NO